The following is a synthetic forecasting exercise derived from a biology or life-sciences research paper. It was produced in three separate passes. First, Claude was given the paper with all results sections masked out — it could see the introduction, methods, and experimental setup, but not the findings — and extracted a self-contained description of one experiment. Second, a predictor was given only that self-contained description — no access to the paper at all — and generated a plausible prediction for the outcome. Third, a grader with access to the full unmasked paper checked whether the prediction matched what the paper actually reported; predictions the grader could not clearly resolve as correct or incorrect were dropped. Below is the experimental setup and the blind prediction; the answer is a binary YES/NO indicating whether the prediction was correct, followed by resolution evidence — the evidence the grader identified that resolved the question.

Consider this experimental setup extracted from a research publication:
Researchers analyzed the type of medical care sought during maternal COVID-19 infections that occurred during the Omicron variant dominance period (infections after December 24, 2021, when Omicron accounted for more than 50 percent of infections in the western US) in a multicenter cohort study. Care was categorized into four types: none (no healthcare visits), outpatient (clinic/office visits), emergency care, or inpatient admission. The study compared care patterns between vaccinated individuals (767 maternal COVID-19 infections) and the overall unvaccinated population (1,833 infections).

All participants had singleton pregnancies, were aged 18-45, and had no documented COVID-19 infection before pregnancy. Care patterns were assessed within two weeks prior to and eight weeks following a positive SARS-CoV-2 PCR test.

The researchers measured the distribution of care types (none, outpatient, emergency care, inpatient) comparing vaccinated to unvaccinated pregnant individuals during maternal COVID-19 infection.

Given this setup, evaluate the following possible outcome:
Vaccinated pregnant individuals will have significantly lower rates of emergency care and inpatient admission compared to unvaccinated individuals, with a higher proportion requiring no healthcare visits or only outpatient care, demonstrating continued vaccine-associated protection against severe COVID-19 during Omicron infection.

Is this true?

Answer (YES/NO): NO